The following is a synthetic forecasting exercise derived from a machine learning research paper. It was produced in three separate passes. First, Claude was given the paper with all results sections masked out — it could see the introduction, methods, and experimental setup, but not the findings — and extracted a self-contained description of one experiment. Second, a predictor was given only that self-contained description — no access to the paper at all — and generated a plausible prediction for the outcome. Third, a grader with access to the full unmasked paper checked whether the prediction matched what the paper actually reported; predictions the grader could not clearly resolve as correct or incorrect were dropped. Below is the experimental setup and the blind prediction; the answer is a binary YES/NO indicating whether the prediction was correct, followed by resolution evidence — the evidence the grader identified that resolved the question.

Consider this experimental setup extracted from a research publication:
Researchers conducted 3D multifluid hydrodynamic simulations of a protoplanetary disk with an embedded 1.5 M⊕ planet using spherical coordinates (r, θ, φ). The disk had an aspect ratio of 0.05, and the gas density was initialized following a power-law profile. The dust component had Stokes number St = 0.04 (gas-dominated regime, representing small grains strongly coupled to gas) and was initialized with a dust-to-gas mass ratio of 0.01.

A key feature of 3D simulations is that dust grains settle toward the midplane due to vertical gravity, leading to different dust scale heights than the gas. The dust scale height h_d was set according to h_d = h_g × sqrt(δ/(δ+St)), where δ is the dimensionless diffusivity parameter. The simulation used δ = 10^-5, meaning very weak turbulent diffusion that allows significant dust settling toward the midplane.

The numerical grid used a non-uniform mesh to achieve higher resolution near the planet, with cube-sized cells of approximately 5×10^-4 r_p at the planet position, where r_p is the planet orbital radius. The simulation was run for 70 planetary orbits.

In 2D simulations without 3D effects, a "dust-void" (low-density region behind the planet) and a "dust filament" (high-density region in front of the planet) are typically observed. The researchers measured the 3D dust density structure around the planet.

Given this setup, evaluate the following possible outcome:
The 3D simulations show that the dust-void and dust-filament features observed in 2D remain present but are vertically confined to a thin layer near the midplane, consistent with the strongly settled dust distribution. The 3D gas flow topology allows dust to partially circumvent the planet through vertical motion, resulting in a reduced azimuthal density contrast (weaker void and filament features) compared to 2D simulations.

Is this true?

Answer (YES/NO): NO